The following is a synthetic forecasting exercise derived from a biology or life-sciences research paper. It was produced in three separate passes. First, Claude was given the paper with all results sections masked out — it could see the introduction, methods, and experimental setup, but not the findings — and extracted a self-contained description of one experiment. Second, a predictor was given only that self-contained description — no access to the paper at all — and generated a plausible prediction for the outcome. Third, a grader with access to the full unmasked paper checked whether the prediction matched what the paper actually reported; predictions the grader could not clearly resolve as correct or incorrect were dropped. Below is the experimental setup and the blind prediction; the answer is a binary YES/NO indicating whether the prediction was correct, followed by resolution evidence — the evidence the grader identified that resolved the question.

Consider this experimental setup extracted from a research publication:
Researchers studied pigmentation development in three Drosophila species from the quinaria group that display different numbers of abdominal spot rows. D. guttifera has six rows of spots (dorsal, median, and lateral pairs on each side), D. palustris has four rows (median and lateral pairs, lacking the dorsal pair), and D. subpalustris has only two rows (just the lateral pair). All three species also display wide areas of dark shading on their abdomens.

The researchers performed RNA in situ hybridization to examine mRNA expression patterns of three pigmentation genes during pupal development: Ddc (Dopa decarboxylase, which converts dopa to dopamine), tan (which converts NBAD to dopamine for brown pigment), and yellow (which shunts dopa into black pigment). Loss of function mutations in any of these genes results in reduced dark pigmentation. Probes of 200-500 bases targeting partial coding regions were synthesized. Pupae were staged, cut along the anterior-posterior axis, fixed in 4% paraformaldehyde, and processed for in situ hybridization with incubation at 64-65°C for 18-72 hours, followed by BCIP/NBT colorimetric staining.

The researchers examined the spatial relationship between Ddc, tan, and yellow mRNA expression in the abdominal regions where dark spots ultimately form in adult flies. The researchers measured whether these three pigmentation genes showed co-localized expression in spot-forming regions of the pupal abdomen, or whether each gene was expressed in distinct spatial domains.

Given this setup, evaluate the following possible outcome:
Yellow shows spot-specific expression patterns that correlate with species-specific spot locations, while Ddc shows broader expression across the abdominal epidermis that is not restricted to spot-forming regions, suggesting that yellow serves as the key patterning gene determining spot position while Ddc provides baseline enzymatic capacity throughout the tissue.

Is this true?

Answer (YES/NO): NO